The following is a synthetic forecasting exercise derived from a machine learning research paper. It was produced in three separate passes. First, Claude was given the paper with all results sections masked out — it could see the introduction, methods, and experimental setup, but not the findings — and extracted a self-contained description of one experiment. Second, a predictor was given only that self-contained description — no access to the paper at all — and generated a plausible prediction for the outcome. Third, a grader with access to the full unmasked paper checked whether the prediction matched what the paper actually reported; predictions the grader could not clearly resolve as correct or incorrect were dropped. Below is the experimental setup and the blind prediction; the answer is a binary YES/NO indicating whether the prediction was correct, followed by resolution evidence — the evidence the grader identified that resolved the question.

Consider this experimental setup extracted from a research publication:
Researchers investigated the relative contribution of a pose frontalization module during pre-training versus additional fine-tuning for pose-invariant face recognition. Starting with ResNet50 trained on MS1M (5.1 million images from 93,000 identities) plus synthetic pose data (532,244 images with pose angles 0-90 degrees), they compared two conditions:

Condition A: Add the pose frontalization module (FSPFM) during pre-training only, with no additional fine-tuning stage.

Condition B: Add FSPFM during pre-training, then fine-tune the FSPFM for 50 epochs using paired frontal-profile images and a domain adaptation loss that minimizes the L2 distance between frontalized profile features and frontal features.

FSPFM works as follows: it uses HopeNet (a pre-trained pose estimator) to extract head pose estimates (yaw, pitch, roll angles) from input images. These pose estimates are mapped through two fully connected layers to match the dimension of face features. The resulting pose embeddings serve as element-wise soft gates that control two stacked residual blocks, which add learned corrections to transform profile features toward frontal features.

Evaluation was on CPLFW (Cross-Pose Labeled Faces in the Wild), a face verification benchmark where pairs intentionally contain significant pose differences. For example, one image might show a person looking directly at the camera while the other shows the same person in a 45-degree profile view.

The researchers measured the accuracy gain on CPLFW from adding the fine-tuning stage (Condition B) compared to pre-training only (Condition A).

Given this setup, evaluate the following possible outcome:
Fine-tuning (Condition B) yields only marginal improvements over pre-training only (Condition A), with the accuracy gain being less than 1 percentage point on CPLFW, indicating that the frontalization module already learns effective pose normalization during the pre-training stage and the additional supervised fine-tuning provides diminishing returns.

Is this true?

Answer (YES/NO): YES